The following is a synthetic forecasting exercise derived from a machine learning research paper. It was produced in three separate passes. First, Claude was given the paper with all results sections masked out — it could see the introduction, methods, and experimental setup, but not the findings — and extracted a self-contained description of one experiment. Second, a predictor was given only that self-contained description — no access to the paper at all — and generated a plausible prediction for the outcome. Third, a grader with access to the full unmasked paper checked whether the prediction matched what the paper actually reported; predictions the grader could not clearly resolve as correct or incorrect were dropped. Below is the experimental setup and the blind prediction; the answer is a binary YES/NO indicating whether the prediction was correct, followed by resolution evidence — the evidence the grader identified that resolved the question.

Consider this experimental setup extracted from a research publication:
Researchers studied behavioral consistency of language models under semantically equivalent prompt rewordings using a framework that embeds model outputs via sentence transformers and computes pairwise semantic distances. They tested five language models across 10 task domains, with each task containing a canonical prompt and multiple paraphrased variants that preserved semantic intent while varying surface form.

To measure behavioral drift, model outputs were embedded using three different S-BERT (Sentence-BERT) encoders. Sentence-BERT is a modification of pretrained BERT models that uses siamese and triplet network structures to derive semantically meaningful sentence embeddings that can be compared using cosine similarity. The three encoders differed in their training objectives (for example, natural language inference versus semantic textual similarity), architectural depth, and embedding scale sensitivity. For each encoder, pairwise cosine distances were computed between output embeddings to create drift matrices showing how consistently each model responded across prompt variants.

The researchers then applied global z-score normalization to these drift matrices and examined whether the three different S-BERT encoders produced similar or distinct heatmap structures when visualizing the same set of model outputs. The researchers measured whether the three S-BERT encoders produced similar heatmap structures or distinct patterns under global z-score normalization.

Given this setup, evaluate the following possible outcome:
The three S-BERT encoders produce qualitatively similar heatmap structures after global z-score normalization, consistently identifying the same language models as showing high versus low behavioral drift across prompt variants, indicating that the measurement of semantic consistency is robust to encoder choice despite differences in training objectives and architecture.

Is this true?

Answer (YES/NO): NO